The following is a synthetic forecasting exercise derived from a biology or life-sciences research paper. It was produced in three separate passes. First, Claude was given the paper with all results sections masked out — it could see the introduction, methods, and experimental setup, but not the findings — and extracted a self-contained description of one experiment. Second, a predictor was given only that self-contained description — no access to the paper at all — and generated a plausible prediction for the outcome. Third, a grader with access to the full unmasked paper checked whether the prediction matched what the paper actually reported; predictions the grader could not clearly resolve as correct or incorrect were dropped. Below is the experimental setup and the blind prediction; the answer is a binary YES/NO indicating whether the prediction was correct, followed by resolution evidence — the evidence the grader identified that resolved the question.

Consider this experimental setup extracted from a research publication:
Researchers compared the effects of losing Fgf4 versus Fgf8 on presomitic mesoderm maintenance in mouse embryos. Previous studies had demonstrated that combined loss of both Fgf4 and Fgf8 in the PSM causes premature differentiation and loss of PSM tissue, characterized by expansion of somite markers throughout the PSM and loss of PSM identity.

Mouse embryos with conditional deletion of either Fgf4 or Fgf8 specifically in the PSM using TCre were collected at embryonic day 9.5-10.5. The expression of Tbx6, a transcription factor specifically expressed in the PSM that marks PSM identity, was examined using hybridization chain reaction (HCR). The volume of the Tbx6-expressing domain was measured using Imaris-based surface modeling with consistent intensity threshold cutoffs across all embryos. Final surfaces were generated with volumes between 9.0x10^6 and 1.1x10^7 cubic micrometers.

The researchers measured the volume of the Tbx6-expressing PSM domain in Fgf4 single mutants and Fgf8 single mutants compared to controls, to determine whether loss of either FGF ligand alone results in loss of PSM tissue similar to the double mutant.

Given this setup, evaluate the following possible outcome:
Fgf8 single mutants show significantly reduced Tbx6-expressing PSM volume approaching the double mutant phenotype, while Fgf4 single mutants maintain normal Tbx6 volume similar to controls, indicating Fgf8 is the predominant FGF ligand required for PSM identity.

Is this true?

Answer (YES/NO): NO